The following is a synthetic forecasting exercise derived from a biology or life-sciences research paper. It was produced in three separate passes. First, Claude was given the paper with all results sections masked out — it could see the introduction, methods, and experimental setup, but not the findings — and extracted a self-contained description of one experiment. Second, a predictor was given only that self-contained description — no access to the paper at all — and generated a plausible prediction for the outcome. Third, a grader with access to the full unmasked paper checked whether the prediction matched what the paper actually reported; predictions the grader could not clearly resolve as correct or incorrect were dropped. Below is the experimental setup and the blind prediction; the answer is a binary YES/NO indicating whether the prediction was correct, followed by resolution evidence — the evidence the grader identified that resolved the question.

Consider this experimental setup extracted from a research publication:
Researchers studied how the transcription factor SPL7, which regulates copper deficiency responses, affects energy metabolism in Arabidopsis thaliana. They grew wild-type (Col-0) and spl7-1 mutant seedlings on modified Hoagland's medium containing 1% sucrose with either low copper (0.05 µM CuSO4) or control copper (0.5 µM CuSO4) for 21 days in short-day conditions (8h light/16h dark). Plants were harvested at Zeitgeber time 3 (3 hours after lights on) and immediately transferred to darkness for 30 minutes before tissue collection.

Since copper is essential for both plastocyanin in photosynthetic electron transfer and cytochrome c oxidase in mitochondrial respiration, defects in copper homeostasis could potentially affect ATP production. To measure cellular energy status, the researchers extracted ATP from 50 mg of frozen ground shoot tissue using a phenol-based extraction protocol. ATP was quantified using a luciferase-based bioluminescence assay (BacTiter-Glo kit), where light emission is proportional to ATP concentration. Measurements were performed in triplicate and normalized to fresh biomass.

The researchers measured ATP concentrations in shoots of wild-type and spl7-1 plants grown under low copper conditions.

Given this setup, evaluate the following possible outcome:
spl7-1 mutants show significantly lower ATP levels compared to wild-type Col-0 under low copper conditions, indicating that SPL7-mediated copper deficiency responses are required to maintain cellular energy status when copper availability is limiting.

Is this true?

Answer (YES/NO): NO